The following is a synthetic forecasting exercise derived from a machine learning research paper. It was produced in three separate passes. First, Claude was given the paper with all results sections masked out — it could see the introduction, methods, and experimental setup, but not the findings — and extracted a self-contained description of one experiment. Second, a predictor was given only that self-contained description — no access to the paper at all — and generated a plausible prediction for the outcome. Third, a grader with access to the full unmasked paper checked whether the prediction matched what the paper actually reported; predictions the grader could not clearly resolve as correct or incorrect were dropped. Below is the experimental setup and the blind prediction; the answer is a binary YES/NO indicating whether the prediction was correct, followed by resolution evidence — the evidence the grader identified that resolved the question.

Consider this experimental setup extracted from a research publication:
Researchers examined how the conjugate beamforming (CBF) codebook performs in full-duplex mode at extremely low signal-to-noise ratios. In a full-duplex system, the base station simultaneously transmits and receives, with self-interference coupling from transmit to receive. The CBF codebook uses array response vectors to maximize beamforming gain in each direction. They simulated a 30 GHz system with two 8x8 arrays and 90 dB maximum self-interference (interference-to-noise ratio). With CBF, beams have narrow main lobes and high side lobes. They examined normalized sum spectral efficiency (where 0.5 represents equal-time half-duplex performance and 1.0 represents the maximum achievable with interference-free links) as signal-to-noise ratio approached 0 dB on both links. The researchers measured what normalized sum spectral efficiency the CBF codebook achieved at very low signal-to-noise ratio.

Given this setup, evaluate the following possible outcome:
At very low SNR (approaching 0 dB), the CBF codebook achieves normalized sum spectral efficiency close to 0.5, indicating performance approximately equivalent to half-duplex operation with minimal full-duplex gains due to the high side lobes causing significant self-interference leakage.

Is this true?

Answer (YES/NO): YES